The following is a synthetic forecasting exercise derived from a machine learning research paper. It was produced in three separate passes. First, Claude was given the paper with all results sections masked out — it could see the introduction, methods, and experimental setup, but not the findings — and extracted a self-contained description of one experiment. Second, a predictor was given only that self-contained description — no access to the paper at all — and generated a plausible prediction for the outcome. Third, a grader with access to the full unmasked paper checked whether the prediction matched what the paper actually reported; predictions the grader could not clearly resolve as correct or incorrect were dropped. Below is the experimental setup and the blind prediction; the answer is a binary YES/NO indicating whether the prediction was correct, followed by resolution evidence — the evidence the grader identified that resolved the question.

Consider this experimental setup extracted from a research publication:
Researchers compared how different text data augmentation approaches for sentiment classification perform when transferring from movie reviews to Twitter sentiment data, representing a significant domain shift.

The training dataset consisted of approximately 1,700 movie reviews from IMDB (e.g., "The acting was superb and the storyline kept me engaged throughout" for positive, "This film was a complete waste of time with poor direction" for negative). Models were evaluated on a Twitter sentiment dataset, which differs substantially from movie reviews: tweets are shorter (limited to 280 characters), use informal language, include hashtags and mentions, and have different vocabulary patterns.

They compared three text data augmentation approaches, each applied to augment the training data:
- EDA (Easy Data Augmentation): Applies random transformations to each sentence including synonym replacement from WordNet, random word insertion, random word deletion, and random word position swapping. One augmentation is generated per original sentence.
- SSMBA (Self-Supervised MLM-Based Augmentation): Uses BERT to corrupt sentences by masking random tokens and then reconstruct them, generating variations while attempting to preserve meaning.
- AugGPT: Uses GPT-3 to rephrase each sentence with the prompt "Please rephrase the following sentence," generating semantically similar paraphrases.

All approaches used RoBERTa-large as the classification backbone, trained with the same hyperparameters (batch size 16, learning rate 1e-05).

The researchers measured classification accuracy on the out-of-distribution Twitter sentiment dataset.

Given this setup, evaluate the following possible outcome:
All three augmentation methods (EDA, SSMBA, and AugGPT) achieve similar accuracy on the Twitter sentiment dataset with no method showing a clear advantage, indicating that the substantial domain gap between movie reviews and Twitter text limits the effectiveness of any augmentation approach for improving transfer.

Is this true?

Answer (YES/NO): NO